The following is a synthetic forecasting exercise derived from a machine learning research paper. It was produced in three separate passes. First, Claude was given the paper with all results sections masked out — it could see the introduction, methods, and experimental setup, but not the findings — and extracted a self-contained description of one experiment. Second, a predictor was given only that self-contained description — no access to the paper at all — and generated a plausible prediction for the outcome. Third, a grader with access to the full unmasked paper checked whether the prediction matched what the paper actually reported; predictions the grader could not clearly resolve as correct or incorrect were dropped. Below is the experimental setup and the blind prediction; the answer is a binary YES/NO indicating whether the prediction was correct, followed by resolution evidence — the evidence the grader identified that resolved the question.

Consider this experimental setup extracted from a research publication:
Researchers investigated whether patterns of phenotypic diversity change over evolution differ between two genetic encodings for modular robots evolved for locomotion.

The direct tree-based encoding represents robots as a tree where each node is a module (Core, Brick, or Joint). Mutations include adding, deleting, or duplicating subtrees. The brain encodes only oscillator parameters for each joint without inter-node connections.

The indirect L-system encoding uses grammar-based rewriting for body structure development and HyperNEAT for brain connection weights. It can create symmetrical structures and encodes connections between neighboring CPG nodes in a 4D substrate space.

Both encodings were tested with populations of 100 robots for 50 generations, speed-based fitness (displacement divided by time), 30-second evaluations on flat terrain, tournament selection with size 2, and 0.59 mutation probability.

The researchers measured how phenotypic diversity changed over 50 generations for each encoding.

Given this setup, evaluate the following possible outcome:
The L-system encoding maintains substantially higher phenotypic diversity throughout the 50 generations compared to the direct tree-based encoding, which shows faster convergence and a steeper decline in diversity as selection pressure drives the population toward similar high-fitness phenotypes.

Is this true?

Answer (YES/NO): NO